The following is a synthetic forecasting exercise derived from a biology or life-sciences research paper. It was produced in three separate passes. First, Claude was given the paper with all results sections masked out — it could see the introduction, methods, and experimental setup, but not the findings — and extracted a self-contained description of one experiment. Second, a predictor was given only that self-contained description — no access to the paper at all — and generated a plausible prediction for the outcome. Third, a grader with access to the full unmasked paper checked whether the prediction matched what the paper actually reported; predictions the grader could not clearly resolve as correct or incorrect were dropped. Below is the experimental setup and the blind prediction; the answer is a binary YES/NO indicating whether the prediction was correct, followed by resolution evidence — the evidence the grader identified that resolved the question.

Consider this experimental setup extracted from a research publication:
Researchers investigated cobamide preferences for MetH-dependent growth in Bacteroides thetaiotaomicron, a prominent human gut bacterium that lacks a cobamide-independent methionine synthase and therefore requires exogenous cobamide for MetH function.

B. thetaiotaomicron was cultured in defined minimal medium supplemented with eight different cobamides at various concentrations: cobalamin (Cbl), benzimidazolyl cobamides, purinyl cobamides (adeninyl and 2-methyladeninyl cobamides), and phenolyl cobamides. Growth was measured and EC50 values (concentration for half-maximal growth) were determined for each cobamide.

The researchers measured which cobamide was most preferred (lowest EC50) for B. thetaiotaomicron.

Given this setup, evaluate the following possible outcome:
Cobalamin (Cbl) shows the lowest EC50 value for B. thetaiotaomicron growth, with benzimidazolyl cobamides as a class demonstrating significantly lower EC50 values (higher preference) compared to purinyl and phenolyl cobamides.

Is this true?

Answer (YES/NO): NO